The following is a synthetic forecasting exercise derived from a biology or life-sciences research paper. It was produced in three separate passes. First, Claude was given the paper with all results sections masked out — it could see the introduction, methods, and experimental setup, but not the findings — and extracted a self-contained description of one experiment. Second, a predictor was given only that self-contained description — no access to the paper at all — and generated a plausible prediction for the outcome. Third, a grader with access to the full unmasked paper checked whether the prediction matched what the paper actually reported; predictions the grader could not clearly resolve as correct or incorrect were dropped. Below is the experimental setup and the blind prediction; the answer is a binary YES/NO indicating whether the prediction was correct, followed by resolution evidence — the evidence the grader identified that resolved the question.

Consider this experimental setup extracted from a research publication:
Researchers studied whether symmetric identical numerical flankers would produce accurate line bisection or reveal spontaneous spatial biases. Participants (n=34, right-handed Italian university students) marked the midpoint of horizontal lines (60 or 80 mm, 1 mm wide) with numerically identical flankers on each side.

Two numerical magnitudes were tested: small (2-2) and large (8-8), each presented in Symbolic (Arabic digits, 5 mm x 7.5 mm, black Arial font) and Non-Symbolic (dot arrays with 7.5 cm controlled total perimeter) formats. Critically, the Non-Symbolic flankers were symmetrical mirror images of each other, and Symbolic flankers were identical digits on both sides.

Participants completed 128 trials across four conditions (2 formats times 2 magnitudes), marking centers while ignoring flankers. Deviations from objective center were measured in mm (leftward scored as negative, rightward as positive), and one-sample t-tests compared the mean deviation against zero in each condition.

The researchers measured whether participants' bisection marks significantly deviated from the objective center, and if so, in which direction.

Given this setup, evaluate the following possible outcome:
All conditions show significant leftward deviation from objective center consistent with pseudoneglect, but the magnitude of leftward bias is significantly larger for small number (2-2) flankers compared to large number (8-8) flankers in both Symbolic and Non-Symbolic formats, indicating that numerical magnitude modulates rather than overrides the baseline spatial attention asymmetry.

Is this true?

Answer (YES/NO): NO